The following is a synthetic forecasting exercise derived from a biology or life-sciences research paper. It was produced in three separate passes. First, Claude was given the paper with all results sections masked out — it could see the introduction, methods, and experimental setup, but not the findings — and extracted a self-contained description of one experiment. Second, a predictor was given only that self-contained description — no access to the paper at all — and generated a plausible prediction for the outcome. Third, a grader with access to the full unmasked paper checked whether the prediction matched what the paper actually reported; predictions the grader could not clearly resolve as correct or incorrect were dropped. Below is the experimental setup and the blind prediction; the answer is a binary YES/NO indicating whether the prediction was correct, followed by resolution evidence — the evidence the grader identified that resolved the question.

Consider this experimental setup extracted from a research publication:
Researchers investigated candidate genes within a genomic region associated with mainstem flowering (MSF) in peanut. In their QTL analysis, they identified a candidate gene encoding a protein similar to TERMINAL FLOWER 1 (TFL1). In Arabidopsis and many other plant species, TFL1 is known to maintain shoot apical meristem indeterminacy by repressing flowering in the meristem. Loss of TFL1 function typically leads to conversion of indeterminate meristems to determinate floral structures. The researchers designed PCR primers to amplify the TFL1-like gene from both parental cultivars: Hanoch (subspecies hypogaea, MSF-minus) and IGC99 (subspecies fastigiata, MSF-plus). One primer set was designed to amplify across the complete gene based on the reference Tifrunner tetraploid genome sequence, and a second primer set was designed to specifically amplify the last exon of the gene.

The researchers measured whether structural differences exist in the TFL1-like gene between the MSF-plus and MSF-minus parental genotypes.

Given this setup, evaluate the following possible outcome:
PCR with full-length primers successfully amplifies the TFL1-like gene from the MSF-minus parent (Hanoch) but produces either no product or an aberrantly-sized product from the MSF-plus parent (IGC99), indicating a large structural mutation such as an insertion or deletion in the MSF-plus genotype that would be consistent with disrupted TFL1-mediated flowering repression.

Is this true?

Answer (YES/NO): NO